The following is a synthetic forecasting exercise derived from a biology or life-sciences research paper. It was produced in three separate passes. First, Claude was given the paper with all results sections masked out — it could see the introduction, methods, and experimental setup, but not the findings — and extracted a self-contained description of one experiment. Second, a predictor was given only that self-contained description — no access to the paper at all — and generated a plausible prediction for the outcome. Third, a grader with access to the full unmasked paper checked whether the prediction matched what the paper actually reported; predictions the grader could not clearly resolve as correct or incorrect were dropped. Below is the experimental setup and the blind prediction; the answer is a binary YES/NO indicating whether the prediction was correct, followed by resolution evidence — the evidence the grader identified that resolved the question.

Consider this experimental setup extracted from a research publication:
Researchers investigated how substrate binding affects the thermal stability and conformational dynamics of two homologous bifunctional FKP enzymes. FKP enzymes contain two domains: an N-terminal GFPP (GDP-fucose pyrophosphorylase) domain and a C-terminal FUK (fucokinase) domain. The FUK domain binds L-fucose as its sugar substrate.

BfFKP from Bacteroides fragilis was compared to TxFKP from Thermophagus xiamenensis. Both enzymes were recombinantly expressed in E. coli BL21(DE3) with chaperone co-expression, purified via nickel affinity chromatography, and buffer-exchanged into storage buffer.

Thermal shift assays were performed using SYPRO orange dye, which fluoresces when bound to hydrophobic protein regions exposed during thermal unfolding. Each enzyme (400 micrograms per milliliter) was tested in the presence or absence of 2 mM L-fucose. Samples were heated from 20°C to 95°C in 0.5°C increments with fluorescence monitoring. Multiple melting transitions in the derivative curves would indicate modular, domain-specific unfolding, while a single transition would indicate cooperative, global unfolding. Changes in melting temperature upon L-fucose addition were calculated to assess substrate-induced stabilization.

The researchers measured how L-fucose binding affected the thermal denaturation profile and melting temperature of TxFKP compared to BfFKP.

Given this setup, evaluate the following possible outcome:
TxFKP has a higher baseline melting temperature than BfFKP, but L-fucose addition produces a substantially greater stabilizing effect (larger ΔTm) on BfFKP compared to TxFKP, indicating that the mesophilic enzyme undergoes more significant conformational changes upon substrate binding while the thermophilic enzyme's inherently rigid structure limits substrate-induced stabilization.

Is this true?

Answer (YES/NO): NO